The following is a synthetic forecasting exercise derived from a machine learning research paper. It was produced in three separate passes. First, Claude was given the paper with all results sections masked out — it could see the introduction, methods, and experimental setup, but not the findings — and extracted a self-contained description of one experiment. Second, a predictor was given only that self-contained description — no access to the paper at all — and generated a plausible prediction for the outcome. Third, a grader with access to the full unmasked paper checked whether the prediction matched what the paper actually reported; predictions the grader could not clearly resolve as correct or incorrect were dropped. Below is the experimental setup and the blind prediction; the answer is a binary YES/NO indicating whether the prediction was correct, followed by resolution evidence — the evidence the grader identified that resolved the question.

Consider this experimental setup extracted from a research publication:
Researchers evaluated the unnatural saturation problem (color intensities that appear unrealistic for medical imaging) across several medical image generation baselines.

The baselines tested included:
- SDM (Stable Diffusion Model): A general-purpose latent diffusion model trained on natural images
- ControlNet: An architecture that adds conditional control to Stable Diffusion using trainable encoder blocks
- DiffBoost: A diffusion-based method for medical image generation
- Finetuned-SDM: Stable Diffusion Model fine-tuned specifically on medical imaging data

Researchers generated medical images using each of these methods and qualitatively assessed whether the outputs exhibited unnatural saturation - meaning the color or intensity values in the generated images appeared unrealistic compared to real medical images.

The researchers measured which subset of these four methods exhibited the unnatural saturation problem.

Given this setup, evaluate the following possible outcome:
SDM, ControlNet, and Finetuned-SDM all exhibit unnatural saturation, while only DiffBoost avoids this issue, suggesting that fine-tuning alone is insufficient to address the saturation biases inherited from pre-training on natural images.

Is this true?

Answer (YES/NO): NO